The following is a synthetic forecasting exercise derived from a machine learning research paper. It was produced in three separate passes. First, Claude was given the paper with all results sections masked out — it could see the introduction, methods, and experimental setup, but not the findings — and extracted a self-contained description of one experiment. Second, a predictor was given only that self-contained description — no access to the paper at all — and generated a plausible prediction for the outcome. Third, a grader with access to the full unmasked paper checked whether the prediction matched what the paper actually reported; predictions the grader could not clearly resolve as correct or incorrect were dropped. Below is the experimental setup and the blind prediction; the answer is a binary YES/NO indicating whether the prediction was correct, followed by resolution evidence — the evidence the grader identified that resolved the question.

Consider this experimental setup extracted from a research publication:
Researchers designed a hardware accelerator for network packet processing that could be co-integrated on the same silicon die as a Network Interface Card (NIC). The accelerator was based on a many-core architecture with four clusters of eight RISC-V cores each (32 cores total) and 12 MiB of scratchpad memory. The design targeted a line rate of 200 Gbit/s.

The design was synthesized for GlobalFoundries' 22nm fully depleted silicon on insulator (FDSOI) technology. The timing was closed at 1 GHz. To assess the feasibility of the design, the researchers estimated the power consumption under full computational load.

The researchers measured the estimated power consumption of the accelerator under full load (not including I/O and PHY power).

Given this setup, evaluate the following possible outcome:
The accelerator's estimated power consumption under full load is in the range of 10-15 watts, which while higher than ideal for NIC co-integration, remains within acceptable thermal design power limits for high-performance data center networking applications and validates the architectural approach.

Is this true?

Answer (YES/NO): NO